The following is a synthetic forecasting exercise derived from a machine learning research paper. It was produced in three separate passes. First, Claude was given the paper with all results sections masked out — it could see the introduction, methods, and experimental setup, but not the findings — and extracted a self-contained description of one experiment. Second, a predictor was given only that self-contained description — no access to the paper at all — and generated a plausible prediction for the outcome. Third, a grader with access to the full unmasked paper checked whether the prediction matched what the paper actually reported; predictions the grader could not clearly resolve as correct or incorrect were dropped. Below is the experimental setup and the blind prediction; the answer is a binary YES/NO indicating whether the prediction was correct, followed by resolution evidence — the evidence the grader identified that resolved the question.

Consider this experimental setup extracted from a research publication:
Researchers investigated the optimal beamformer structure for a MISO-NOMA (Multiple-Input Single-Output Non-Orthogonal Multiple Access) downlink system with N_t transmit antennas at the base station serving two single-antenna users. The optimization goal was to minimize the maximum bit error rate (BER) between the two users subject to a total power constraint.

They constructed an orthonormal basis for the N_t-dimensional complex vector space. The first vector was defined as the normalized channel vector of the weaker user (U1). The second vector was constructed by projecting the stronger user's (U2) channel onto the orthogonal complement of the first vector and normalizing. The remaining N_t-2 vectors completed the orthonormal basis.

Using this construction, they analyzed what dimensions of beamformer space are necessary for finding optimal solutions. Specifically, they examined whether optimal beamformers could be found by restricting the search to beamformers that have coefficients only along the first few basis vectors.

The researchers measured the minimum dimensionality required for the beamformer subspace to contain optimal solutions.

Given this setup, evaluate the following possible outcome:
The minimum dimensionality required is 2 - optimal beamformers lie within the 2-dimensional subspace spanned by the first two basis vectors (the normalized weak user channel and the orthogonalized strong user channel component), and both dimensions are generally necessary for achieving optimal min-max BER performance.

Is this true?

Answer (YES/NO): YES